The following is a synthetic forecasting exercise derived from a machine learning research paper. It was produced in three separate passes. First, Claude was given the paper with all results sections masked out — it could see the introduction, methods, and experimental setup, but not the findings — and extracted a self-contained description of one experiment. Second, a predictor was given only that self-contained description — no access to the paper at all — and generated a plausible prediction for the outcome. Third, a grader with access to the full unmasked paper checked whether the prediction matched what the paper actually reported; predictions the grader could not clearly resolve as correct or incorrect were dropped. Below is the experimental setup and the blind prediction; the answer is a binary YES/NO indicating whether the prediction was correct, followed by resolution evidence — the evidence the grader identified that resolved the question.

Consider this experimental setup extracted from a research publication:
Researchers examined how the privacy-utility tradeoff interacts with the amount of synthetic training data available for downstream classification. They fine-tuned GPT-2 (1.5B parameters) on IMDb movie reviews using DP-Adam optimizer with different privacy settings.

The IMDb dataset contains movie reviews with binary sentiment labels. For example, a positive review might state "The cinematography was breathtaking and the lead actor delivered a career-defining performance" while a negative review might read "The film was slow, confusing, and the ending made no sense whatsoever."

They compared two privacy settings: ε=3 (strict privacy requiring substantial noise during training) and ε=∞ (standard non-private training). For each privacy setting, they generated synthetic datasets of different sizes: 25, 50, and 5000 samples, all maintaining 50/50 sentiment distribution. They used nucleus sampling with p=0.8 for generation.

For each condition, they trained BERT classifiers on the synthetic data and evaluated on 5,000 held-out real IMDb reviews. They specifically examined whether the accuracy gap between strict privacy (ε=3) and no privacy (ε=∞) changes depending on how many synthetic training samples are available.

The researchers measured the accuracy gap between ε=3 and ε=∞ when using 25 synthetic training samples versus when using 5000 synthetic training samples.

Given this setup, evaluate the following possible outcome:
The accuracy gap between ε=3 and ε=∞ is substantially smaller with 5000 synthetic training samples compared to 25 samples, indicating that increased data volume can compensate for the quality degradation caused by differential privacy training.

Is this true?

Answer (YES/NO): YES